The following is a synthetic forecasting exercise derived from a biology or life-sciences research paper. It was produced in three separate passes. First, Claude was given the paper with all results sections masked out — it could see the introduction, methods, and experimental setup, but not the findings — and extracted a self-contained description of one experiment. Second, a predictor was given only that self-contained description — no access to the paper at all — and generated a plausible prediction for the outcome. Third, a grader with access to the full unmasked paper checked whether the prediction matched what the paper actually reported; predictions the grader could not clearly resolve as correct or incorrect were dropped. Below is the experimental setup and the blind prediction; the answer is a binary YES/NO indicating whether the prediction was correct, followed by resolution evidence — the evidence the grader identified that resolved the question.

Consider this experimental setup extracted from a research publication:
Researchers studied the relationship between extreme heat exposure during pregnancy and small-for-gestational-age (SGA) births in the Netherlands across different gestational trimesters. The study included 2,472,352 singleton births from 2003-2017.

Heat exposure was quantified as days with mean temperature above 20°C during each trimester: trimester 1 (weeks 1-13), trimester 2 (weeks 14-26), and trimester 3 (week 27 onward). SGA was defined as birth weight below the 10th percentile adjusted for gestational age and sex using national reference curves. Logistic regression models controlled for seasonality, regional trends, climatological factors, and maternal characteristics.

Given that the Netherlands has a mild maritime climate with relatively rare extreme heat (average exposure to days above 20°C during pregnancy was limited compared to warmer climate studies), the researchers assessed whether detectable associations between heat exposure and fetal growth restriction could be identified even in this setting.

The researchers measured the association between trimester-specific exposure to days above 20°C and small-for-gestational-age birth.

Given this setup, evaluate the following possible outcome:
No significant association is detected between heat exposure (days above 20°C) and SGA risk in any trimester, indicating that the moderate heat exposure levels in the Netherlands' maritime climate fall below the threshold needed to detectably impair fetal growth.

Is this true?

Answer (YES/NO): NO